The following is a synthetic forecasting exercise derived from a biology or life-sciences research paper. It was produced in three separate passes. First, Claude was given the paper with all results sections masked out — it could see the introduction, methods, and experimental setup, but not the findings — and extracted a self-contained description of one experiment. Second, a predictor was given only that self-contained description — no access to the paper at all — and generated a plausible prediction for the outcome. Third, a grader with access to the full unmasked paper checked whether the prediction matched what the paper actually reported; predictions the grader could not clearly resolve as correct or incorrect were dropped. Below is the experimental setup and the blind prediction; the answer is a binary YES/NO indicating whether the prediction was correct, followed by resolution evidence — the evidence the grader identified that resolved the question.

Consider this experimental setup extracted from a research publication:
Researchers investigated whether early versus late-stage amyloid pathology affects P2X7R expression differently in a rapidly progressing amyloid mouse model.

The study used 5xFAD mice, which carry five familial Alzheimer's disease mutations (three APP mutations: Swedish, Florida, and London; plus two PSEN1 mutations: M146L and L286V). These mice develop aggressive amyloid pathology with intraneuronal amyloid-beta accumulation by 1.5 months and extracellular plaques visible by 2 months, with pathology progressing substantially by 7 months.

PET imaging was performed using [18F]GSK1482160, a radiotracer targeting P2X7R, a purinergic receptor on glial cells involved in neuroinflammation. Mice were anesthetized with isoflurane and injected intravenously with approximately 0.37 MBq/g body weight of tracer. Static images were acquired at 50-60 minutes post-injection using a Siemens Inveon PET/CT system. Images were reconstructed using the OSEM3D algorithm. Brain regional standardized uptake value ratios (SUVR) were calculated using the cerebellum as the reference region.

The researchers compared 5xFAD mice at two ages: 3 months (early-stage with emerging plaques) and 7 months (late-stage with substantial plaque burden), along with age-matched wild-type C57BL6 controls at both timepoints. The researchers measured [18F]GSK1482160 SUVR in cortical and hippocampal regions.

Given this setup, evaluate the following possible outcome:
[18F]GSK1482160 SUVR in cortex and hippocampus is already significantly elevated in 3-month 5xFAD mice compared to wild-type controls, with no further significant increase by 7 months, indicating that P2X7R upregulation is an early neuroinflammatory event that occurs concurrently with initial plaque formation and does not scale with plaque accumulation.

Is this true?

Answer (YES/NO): NO